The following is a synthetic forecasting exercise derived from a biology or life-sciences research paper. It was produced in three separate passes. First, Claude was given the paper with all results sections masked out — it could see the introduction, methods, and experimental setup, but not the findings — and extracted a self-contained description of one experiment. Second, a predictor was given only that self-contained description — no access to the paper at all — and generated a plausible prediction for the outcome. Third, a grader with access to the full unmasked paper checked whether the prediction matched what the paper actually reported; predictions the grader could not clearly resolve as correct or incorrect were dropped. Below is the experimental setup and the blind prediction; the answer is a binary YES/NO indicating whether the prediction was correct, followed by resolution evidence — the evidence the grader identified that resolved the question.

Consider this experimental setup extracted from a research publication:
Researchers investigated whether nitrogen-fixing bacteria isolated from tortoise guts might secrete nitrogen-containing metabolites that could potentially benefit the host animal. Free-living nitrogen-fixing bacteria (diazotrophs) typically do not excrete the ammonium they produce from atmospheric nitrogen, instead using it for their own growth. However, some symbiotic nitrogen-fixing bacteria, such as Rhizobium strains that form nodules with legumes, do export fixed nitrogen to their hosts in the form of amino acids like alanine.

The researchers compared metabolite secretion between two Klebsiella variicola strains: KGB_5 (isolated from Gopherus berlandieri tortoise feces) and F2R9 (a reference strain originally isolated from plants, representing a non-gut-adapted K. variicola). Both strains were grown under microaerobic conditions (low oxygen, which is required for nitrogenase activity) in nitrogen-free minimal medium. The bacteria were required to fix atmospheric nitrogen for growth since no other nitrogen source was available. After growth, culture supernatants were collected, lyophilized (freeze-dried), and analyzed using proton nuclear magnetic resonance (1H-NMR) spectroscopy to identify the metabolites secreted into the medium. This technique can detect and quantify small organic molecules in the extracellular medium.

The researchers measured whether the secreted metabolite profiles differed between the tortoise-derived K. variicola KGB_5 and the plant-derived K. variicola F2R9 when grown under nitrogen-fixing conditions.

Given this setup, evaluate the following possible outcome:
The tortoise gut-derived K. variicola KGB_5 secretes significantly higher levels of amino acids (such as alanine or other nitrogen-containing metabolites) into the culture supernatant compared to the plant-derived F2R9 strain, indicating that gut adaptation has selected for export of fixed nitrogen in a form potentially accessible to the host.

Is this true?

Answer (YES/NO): YES